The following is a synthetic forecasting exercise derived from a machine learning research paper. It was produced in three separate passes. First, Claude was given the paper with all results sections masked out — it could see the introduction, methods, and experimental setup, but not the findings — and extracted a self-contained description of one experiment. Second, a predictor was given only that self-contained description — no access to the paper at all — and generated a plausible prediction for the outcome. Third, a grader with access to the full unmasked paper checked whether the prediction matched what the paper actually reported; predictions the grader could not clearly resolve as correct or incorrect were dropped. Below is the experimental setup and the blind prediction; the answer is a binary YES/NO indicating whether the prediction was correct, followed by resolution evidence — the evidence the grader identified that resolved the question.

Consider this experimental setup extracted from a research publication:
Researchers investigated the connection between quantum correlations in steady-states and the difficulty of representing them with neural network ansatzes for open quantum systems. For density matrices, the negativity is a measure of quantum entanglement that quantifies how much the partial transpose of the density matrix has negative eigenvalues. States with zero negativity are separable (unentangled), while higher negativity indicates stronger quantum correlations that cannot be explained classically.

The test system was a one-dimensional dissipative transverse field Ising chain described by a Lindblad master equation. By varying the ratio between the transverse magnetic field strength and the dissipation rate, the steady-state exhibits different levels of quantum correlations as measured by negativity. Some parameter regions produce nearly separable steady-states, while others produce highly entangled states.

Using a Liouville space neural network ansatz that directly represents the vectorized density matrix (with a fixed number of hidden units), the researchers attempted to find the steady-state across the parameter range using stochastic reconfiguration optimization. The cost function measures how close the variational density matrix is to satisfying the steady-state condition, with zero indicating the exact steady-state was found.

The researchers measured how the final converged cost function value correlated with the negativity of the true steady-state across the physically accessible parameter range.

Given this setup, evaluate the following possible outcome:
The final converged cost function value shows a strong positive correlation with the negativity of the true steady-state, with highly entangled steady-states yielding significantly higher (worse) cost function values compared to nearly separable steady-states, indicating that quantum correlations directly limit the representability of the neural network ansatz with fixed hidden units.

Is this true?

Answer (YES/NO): YES